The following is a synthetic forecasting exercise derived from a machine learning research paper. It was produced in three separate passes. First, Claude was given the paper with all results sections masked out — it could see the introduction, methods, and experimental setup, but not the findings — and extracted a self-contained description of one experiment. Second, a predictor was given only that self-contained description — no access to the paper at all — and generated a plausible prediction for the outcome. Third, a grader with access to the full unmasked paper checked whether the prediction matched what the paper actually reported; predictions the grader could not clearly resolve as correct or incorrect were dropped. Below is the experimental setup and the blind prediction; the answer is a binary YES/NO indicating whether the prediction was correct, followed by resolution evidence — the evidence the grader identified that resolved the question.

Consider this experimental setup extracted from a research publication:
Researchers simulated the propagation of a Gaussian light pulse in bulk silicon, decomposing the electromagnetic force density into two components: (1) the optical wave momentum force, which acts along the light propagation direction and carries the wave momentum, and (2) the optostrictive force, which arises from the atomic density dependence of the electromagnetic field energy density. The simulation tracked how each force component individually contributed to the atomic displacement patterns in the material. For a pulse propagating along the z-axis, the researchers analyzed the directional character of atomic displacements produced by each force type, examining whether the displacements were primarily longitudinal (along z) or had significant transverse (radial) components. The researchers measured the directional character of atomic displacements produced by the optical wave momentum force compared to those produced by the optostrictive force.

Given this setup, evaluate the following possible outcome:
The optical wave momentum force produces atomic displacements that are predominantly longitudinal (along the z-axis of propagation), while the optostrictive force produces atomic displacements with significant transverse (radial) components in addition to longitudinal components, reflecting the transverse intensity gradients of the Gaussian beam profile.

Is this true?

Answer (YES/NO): YES